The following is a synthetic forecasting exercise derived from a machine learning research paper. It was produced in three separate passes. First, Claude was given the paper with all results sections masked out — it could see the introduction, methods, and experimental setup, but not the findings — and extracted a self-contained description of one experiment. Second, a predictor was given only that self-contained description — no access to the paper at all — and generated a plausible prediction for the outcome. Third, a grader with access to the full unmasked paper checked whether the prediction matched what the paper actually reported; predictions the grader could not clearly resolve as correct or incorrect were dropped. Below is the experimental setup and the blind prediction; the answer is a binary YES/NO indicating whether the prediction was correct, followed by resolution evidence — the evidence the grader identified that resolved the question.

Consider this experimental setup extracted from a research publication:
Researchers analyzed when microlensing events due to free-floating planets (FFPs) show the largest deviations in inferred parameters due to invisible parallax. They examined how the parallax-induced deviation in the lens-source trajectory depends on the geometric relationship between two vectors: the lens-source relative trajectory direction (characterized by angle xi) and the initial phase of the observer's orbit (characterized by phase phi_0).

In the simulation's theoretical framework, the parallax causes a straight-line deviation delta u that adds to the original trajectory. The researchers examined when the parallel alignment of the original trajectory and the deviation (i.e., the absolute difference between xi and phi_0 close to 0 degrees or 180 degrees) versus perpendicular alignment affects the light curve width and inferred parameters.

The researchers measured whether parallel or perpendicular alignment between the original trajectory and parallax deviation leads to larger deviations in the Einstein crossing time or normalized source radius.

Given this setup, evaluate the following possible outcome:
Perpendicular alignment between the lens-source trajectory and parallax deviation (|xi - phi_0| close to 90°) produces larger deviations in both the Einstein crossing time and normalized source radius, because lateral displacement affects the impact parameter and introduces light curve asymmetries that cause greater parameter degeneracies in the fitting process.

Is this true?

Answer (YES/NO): NO